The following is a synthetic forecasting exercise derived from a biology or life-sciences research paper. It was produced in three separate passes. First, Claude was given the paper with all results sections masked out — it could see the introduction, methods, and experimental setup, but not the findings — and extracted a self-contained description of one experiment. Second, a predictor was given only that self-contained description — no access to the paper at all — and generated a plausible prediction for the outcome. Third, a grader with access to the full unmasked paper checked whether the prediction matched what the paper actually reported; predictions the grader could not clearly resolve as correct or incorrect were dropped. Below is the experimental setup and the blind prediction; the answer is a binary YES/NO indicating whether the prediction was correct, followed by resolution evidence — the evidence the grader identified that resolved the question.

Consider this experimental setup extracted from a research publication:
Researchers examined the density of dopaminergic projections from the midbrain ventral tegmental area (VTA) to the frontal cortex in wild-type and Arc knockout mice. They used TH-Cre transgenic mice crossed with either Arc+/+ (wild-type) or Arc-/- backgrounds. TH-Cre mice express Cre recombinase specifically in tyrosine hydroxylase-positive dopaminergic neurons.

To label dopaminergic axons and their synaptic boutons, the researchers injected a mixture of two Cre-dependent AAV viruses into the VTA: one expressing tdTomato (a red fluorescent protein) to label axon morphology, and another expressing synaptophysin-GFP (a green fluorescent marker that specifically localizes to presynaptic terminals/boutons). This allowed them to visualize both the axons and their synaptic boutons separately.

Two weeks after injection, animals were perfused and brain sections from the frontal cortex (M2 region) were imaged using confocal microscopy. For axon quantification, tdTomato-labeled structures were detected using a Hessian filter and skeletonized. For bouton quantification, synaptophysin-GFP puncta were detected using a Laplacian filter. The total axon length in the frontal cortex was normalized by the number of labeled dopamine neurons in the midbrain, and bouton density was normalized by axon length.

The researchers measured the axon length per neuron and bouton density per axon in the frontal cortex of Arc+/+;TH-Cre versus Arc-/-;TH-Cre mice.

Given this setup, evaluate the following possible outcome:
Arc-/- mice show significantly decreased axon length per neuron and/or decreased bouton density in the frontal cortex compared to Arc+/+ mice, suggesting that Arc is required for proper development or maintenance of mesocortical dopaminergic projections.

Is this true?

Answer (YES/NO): YES